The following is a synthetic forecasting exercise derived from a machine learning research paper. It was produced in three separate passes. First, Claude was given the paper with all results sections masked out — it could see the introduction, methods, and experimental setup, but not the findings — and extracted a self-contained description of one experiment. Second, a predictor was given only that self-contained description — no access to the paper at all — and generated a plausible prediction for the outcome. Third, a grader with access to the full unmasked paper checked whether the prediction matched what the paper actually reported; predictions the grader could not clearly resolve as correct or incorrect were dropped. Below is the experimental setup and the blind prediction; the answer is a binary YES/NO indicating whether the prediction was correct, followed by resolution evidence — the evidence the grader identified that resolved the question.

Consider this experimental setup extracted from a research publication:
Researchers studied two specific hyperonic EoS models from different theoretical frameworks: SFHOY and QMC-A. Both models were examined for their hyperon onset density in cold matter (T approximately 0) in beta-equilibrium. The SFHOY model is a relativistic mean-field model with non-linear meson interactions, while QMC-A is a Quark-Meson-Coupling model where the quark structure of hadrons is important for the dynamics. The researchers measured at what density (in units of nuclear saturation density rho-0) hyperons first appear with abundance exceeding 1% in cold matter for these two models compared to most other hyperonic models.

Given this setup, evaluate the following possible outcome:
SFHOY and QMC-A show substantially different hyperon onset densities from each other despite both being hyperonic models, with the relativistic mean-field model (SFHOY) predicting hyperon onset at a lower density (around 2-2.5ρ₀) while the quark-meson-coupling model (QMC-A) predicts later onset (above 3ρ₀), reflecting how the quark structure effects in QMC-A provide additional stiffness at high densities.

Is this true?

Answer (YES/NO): NO